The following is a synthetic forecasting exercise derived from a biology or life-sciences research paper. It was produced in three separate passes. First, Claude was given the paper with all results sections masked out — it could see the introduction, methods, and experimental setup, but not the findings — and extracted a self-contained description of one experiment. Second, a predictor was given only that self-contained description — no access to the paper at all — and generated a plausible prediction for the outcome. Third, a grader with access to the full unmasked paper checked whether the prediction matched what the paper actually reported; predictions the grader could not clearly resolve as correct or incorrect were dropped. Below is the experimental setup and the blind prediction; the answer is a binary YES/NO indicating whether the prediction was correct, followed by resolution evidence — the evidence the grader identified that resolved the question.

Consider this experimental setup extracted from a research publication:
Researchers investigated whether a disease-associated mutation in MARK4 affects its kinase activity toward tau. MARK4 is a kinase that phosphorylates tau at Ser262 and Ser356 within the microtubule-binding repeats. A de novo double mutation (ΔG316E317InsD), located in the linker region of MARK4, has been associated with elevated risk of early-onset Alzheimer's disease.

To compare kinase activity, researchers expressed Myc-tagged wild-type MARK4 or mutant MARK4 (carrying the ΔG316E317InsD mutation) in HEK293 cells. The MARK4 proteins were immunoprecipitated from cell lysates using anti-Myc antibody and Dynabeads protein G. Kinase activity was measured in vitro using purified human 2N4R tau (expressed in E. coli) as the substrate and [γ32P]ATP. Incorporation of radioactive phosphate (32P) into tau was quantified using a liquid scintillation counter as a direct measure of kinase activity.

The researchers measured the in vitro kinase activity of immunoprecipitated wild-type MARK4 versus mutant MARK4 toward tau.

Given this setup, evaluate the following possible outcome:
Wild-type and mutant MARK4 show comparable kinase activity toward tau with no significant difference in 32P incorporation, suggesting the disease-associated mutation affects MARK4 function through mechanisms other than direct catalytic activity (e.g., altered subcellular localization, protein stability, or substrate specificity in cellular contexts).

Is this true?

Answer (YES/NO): YES